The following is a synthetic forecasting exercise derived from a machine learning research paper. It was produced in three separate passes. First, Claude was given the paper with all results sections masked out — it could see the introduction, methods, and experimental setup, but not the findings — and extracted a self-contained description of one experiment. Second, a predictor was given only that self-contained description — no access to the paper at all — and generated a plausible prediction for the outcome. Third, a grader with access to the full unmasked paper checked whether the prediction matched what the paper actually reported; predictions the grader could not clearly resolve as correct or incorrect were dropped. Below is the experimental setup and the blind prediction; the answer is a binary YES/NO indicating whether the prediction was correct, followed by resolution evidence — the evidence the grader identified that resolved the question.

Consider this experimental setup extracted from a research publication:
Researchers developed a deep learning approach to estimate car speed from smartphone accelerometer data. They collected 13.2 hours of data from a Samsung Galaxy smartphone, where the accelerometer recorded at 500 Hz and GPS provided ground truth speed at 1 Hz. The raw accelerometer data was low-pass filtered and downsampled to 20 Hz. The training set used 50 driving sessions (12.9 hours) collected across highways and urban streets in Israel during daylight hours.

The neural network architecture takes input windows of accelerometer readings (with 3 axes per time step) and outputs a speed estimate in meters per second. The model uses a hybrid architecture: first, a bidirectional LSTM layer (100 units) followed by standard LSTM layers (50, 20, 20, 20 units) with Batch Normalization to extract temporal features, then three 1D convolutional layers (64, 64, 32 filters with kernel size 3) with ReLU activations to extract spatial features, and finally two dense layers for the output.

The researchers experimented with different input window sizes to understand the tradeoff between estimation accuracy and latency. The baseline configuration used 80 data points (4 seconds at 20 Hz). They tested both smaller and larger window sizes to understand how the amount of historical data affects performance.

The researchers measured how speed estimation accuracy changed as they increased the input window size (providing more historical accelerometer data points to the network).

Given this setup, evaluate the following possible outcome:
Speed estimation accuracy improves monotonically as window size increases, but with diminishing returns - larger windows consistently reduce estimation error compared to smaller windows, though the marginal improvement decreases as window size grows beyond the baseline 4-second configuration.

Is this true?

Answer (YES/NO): NO